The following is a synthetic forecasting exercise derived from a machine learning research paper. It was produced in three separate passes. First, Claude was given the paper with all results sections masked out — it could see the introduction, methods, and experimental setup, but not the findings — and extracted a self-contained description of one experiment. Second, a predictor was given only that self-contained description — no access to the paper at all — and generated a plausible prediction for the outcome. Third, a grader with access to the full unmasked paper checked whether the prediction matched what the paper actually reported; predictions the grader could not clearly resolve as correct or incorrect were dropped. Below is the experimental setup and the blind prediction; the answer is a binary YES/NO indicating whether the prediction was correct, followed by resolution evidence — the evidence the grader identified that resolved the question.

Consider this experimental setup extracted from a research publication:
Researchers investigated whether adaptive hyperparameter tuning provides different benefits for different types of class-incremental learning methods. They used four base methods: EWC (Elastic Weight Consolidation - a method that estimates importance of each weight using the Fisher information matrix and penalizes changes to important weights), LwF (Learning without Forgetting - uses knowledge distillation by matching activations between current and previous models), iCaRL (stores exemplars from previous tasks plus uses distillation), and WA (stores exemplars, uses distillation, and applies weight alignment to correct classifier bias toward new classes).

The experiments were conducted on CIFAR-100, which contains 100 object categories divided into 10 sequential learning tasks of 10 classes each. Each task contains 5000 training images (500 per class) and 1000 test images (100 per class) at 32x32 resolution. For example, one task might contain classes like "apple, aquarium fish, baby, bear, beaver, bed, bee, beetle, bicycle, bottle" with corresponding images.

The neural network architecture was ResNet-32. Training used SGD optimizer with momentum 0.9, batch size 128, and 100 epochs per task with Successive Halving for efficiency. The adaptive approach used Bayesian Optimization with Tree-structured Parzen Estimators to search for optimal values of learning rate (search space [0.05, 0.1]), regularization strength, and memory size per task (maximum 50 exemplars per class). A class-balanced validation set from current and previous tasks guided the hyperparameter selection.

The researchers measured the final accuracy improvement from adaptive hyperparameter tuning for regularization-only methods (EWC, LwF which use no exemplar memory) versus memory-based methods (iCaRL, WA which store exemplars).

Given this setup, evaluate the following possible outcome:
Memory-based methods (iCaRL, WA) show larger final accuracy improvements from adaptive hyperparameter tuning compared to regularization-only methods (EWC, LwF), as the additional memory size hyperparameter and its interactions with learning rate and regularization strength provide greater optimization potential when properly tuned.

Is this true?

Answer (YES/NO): NO